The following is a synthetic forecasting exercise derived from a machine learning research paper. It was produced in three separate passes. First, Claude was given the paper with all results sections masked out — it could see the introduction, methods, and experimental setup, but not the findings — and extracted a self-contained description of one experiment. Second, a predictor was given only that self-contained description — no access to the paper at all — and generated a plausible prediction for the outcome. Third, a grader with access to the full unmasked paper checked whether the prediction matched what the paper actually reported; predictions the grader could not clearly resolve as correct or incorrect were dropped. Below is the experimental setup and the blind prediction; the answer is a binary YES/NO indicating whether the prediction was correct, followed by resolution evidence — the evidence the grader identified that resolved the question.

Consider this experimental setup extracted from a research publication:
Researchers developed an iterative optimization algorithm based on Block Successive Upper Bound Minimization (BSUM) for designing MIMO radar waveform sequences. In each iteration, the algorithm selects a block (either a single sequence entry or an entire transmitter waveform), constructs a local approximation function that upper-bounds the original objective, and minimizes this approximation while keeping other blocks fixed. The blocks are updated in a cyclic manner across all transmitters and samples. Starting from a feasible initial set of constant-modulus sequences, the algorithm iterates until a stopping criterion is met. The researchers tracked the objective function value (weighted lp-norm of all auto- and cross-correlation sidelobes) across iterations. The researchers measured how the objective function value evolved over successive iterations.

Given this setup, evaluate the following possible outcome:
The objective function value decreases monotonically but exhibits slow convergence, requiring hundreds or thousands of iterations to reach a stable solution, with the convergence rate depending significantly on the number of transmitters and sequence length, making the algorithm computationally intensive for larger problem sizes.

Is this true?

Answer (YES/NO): NO